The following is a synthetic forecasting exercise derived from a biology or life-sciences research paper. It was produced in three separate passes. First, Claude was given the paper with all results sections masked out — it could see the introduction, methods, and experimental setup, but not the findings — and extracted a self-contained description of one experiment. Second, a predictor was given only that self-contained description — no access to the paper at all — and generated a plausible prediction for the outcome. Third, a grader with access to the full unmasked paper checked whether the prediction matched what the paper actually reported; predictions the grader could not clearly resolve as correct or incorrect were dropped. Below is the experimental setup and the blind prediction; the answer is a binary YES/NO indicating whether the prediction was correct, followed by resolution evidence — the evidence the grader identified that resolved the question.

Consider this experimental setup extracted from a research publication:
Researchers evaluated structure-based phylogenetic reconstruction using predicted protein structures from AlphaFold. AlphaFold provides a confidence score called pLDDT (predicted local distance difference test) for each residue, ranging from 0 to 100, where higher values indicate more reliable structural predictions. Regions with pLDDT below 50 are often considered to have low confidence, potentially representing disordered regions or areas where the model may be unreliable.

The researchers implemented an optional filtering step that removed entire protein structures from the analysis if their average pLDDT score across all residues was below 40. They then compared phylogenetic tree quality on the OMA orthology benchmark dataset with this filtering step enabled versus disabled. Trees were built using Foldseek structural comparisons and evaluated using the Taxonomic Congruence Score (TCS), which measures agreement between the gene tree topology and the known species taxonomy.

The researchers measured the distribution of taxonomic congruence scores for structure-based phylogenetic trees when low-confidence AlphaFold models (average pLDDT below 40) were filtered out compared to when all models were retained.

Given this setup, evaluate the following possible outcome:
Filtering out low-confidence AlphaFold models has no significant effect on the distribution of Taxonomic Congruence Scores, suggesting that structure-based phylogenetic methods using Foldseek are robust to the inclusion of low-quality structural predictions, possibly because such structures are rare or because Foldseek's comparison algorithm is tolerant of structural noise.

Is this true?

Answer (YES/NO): NO